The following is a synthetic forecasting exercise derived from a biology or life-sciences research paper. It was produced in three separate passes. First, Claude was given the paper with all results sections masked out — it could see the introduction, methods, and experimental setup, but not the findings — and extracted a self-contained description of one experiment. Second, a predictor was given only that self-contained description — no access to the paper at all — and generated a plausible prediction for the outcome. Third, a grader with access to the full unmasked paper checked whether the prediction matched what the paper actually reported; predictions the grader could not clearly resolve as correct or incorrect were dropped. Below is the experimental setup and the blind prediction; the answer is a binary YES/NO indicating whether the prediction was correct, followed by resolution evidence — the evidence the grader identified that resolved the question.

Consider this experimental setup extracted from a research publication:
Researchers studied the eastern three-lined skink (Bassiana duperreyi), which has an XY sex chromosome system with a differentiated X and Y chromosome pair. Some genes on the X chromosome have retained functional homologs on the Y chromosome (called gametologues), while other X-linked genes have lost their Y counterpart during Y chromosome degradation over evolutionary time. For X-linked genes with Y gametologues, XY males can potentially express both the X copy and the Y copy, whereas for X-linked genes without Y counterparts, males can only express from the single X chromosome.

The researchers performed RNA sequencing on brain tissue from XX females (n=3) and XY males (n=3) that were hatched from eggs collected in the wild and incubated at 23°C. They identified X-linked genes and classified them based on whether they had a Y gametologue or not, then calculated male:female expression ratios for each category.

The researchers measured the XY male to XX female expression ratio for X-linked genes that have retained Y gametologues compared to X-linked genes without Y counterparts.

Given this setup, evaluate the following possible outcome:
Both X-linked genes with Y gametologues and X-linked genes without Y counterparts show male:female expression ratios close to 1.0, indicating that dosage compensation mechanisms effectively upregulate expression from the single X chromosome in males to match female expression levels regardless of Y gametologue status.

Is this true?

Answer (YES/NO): NO